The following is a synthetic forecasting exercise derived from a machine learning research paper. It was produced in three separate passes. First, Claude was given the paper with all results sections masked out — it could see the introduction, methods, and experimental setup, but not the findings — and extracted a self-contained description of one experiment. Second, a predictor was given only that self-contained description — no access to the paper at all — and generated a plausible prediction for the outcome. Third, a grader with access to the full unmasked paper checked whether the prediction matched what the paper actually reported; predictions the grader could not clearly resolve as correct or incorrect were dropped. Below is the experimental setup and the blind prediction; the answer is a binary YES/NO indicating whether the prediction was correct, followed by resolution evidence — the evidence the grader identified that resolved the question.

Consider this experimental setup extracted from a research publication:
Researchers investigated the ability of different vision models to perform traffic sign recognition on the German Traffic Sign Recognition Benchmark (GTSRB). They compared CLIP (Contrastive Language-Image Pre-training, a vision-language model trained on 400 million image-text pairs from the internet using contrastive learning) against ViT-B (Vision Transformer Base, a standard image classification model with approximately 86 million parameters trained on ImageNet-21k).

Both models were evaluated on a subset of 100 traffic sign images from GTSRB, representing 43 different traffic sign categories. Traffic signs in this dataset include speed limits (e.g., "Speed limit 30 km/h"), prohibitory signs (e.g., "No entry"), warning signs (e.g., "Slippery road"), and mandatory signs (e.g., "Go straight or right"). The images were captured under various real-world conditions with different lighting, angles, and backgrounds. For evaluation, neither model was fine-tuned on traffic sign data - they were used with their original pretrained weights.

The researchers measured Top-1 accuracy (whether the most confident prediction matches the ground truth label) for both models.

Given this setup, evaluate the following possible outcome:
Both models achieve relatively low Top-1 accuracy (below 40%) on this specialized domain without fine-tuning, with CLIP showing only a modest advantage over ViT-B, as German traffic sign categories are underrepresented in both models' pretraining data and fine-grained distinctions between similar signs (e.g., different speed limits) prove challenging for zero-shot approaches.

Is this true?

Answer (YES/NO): NO